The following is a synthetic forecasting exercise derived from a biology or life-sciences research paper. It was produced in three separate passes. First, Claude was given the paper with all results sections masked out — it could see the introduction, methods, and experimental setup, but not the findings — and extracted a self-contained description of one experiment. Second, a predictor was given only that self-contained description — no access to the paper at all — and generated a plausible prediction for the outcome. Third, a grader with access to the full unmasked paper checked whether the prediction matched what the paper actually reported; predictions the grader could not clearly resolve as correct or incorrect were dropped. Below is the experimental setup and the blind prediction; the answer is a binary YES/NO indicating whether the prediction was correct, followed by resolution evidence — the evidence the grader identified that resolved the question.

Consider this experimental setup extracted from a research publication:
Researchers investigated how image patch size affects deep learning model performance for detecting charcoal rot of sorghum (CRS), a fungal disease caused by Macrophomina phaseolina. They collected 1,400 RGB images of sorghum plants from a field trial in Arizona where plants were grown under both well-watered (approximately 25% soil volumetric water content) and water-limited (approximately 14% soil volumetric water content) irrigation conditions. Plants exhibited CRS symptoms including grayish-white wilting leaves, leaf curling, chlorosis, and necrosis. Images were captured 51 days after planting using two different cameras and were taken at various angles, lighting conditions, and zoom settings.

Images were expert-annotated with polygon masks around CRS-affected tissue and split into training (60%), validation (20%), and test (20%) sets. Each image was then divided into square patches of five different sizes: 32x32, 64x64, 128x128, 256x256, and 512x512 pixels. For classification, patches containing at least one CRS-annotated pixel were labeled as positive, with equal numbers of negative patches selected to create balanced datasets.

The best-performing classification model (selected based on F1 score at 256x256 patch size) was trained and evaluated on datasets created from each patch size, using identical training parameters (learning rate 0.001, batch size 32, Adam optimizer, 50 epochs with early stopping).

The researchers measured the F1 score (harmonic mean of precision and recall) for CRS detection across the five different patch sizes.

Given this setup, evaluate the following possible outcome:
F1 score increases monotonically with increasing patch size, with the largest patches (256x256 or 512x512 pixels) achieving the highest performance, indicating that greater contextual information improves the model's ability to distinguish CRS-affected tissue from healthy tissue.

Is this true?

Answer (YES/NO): YES